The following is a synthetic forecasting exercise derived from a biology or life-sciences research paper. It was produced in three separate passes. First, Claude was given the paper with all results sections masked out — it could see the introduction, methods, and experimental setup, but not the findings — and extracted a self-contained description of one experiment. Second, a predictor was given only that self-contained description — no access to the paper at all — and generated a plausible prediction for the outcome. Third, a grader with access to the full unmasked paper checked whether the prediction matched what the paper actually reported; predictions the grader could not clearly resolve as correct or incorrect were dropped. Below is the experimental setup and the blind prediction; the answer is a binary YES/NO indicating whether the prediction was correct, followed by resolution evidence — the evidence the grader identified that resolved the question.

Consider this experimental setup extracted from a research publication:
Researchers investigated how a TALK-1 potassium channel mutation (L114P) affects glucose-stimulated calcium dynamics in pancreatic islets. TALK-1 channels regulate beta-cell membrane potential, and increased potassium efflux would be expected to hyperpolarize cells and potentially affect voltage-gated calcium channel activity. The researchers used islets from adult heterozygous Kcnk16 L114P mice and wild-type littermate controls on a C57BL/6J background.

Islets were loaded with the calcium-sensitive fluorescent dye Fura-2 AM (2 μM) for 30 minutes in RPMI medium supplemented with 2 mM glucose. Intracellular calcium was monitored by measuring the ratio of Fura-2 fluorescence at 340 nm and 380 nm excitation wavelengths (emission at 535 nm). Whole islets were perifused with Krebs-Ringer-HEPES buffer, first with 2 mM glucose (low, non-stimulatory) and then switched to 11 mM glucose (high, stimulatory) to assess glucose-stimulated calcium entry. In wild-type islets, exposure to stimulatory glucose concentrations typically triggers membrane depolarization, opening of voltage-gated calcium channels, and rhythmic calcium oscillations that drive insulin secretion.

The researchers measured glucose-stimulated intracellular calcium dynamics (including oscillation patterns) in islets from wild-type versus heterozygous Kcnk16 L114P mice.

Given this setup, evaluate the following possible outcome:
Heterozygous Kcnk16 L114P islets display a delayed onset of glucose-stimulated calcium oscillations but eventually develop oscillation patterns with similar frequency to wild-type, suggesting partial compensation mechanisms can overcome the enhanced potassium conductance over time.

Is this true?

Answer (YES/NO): NO